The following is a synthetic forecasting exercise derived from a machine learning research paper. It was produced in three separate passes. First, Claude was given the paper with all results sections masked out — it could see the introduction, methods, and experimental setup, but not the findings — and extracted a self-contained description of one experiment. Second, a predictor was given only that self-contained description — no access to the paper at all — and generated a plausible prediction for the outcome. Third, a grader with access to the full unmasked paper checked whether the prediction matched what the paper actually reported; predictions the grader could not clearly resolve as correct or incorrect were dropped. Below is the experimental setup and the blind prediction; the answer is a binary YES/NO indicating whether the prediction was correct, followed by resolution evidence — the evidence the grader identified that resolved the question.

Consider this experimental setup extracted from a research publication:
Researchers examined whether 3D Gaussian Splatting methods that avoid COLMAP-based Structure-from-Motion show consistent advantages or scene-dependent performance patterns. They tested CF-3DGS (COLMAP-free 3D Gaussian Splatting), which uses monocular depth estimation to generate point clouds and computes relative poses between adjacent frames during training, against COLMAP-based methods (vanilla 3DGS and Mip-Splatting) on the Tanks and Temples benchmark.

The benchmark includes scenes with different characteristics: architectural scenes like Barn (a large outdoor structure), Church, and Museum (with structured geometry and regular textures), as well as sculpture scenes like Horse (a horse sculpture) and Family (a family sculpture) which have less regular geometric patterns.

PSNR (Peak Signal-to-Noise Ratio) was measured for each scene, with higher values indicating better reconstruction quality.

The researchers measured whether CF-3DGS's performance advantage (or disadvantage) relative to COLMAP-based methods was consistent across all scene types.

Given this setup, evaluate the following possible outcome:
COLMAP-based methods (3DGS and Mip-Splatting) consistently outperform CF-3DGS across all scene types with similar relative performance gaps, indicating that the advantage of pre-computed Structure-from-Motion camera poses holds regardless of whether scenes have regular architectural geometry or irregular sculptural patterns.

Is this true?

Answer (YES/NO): NO